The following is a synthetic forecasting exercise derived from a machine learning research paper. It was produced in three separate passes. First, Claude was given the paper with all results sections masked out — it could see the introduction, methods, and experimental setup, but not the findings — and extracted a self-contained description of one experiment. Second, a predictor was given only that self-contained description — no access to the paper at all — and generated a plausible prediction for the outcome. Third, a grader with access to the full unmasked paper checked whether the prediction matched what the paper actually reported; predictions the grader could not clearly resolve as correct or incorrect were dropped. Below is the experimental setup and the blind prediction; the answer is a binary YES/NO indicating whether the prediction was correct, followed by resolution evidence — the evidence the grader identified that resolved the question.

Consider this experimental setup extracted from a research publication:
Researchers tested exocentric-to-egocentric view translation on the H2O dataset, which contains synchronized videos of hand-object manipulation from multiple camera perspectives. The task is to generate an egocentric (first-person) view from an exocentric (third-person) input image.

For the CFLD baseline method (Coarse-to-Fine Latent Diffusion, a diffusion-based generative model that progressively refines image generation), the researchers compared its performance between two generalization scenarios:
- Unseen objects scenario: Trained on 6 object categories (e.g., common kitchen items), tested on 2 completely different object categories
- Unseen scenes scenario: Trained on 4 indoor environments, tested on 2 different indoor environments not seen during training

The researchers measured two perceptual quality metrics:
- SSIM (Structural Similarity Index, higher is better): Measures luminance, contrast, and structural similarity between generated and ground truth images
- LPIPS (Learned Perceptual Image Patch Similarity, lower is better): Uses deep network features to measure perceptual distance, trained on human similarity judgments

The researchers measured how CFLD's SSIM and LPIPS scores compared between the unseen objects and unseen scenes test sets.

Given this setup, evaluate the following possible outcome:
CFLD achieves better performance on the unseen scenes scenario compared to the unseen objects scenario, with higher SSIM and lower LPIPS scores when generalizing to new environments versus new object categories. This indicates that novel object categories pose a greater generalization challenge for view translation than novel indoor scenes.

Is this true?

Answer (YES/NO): NO